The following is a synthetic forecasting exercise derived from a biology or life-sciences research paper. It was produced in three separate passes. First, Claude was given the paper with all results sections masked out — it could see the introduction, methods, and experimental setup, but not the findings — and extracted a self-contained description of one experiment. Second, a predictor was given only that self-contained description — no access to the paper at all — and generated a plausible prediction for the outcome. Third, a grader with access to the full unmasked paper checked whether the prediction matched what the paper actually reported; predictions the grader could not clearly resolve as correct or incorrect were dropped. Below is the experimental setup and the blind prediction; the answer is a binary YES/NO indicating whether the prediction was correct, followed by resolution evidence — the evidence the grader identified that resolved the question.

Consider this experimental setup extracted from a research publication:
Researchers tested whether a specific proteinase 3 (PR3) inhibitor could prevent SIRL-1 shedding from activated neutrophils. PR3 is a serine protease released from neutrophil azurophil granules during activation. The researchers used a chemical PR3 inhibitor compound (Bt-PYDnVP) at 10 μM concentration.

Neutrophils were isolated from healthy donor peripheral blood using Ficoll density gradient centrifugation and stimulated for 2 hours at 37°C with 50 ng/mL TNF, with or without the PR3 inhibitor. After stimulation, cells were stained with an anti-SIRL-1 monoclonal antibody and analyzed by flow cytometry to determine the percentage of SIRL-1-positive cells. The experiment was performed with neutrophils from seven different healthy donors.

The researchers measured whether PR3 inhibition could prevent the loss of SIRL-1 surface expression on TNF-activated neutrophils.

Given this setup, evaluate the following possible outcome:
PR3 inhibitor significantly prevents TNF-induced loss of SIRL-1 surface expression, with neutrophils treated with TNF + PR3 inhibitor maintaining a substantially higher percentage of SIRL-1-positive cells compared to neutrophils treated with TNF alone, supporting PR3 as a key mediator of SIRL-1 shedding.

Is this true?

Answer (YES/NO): NO